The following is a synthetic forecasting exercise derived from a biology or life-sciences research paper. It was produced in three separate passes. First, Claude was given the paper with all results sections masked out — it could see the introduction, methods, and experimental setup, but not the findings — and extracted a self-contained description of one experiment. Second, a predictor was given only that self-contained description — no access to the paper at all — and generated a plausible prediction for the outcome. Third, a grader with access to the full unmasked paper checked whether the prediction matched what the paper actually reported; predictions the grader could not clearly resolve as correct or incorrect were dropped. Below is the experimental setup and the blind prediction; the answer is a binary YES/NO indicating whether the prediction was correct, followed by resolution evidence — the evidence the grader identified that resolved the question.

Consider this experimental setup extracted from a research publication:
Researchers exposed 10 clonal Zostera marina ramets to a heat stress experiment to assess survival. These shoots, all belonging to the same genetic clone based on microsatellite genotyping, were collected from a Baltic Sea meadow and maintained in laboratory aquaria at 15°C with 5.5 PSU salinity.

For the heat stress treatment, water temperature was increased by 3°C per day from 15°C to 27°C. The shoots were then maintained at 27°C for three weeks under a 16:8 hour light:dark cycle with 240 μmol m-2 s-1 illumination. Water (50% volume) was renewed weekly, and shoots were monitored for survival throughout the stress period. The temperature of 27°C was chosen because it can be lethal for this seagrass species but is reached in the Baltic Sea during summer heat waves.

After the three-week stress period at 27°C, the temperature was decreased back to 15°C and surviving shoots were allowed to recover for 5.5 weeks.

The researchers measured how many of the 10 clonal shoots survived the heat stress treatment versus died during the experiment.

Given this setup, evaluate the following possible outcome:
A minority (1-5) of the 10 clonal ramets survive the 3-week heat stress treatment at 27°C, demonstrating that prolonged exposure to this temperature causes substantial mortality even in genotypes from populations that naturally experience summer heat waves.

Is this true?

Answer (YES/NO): NO